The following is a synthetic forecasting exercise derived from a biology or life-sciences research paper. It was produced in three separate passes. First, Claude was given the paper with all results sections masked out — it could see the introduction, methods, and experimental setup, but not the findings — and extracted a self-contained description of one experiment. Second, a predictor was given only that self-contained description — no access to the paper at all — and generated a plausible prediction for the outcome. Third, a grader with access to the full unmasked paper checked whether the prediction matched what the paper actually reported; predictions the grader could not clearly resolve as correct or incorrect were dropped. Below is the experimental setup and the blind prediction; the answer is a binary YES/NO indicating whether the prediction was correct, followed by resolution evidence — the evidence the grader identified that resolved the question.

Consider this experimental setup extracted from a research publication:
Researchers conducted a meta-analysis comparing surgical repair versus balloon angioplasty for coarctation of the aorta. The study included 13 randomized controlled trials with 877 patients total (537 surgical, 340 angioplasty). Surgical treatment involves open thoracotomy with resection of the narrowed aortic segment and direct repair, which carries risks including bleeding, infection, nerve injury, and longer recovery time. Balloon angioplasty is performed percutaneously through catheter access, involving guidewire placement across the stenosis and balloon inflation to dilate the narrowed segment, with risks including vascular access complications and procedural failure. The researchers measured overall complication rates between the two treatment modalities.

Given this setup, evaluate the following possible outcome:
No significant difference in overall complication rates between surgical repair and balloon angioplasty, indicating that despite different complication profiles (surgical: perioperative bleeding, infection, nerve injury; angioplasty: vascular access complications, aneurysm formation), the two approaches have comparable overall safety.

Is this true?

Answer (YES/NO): NO